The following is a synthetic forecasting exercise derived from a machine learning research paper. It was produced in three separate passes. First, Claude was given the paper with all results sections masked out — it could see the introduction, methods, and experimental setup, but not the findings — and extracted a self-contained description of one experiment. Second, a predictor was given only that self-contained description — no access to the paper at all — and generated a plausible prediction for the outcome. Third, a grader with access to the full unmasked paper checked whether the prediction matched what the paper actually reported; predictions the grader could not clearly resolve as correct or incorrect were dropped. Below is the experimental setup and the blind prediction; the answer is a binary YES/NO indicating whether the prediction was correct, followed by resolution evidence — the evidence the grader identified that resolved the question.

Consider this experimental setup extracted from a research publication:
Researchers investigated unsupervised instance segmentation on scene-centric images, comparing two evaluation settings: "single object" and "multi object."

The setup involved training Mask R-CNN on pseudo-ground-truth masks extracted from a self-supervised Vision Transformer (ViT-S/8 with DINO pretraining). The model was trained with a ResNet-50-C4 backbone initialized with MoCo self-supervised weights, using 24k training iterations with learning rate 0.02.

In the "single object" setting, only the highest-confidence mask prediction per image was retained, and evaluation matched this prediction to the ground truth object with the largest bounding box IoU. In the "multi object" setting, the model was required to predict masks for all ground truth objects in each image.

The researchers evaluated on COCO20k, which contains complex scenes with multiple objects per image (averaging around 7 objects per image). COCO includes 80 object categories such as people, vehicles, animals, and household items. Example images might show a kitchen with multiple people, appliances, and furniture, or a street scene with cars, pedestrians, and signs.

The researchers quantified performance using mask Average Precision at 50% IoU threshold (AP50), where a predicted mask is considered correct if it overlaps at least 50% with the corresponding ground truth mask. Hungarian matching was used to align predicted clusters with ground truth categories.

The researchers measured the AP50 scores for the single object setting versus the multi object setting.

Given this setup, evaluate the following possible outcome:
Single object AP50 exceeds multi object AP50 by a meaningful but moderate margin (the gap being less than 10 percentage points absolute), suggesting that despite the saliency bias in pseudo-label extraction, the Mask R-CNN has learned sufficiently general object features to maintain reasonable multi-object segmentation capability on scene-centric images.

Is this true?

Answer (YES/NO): NO